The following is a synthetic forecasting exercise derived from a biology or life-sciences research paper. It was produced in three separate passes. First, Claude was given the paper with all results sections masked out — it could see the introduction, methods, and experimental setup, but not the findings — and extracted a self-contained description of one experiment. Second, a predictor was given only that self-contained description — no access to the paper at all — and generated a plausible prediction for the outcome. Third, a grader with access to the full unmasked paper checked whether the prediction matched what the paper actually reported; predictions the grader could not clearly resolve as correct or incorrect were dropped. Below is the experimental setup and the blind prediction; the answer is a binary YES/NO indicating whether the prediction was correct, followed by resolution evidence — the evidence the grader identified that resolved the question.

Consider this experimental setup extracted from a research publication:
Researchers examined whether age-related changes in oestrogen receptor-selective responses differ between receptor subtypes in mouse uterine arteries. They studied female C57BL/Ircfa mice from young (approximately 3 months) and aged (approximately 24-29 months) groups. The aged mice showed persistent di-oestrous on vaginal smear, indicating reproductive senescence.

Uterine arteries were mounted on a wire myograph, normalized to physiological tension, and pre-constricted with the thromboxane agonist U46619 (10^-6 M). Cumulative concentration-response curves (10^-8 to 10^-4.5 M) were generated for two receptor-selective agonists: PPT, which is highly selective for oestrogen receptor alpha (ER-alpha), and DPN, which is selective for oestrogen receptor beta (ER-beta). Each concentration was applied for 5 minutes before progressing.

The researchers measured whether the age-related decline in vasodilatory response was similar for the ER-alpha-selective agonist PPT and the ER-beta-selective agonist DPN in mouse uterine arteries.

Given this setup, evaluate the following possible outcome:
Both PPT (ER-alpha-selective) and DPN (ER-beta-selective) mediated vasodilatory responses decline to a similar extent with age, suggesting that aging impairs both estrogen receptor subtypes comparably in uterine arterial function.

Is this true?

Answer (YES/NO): NO